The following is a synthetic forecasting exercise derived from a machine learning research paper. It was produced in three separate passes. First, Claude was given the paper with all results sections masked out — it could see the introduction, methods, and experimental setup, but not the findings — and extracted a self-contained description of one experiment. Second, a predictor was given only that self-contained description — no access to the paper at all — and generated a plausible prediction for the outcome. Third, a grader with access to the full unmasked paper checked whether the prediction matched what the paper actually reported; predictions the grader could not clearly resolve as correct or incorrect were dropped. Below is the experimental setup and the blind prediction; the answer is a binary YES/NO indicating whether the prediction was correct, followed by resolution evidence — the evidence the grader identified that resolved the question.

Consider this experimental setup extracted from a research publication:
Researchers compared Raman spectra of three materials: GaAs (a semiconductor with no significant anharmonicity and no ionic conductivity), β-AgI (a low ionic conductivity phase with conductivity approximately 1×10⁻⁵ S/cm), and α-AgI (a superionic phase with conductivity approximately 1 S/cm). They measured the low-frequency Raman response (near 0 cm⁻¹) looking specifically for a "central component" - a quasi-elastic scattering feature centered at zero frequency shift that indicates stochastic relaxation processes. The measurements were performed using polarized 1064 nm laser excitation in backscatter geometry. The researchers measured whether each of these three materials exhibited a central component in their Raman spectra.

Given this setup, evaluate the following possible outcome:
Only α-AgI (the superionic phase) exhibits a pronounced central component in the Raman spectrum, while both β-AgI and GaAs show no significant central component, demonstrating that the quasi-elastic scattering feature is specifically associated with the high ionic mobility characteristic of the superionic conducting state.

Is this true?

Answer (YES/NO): YES